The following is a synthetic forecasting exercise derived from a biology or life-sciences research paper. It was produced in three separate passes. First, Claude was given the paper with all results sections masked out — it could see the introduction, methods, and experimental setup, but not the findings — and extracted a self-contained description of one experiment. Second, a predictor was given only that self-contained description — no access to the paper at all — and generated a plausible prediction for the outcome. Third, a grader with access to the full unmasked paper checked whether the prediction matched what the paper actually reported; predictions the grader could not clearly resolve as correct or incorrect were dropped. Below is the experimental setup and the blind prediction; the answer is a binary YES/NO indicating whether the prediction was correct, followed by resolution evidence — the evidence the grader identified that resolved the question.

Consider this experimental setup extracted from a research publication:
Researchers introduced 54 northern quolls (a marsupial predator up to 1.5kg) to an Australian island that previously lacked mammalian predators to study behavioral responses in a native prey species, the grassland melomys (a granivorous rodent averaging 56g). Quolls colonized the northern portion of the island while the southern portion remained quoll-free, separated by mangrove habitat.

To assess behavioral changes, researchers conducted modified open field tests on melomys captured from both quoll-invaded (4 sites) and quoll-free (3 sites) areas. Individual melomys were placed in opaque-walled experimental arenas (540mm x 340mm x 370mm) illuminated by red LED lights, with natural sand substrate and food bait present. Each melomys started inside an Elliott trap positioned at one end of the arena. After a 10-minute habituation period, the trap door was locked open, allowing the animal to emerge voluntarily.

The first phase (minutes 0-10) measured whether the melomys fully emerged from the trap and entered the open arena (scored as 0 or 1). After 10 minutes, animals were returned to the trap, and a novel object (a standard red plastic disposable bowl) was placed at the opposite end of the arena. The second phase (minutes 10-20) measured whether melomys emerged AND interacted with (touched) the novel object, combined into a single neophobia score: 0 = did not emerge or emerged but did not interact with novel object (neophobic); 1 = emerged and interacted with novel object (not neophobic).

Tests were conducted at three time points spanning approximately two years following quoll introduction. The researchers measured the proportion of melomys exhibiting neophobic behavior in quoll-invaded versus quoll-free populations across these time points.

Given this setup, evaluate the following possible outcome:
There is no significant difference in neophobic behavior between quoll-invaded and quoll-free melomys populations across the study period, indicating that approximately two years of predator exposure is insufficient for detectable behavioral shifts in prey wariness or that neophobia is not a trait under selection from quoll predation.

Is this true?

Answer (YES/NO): NO